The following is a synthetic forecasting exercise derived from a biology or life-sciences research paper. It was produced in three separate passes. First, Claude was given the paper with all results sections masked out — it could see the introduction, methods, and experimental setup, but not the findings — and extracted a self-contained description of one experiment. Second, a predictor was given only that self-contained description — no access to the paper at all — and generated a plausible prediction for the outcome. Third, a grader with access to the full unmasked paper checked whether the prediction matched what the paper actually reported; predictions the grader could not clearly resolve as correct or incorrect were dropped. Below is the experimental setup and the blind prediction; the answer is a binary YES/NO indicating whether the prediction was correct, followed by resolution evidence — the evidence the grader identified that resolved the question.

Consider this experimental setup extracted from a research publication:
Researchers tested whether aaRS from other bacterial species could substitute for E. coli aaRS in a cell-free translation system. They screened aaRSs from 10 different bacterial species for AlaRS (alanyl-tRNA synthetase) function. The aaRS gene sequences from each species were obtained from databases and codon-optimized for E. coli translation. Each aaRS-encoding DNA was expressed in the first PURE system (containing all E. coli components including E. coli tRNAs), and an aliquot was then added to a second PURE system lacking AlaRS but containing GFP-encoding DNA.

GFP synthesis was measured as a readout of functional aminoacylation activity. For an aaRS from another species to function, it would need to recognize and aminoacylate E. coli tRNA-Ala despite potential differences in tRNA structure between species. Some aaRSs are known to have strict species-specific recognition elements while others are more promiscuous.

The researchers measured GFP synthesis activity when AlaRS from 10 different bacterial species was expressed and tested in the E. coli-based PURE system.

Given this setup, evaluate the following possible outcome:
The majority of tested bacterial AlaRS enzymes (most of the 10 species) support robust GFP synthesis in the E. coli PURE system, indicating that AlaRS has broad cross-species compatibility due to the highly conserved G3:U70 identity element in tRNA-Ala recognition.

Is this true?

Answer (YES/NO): YES